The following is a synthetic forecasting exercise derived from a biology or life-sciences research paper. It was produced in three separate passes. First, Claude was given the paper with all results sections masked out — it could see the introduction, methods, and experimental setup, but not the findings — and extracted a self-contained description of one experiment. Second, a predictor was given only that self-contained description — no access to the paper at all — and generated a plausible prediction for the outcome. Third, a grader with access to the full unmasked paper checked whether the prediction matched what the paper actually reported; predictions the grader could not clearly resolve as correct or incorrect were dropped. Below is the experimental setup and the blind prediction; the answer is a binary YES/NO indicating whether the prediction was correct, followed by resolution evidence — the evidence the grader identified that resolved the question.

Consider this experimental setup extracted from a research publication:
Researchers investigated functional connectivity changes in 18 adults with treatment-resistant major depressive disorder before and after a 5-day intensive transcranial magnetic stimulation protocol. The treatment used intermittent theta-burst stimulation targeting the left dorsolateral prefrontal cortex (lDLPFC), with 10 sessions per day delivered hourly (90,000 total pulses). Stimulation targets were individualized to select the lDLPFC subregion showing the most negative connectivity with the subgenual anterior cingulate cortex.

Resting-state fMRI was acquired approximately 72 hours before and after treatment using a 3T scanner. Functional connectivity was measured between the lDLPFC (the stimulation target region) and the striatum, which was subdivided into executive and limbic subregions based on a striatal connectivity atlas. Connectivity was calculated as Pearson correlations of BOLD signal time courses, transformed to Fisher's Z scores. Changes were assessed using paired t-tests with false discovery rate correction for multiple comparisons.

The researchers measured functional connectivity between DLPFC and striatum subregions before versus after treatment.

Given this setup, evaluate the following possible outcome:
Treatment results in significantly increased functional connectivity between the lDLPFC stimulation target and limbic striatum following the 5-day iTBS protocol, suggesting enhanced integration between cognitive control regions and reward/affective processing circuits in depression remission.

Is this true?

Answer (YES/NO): NO